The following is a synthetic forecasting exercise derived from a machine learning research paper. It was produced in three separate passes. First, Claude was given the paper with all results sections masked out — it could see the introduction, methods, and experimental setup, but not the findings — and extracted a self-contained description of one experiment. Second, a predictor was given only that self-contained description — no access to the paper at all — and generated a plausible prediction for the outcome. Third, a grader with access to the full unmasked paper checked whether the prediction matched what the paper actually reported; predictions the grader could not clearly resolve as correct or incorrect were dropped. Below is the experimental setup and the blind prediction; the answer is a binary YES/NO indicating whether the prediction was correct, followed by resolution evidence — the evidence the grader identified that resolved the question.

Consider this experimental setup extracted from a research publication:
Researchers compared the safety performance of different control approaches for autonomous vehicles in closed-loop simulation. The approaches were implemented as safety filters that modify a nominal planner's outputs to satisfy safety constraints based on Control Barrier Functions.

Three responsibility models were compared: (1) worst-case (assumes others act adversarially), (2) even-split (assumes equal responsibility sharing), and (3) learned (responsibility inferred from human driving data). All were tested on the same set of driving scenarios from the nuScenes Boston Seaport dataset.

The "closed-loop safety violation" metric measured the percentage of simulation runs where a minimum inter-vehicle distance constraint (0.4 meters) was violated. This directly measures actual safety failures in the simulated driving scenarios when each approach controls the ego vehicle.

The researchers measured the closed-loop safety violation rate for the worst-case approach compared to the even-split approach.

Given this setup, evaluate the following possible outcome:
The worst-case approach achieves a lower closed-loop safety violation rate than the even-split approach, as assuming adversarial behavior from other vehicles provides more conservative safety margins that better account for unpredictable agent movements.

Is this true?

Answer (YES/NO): YES